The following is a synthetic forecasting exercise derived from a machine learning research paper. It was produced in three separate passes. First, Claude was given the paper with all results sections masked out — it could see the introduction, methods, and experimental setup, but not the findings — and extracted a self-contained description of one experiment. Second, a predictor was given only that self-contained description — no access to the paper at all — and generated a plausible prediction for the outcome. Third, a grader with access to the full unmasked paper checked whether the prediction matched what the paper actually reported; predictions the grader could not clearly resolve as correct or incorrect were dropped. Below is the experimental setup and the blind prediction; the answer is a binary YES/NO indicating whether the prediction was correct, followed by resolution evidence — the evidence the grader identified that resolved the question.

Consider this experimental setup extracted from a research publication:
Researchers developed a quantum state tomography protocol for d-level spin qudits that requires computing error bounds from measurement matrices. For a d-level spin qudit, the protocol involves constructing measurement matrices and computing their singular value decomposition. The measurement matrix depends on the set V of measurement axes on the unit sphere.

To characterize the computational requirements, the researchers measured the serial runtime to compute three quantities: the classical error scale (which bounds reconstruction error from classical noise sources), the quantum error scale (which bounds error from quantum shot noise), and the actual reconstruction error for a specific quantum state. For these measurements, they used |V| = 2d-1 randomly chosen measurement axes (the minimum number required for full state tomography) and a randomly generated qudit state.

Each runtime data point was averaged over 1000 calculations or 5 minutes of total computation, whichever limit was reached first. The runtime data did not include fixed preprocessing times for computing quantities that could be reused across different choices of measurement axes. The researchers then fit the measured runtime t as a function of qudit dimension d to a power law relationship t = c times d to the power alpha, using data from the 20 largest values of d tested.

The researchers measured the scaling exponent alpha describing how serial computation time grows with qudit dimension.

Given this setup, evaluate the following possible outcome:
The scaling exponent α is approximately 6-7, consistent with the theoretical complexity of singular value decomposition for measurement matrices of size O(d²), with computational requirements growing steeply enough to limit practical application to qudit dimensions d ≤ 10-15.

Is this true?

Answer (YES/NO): NO